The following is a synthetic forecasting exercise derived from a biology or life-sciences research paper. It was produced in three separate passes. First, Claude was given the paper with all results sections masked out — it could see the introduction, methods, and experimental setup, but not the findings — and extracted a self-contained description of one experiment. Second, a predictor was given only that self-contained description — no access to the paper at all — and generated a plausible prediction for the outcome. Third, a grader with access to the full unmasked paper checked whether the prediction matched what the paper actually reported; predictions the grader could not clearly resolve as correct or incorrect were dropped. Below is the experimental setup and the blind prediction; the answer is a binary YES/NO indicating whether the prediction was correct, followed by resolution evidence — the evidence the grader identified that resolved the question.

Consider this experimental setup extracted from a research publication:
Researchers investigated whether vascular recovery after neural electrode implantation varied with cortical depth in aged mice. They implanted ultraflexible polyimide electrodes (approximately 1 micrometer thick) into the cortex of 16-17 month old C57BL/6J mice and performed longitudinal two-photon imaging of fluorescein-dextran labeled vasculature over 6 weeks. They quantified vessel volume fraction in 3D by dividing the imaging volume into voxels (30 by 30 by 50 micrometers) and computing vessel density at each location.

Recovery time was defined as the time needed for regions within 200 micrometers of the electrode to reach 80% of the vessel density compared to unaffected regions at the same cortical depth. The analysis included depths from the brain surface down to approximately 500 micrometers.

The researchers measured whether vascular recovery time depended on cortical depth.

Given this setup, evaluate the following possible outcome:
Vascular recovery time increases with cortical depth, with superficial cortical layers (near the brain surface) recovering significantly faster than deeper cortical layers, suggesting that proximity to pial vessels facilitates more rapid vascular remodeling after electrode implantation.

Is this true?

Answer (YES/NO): YES